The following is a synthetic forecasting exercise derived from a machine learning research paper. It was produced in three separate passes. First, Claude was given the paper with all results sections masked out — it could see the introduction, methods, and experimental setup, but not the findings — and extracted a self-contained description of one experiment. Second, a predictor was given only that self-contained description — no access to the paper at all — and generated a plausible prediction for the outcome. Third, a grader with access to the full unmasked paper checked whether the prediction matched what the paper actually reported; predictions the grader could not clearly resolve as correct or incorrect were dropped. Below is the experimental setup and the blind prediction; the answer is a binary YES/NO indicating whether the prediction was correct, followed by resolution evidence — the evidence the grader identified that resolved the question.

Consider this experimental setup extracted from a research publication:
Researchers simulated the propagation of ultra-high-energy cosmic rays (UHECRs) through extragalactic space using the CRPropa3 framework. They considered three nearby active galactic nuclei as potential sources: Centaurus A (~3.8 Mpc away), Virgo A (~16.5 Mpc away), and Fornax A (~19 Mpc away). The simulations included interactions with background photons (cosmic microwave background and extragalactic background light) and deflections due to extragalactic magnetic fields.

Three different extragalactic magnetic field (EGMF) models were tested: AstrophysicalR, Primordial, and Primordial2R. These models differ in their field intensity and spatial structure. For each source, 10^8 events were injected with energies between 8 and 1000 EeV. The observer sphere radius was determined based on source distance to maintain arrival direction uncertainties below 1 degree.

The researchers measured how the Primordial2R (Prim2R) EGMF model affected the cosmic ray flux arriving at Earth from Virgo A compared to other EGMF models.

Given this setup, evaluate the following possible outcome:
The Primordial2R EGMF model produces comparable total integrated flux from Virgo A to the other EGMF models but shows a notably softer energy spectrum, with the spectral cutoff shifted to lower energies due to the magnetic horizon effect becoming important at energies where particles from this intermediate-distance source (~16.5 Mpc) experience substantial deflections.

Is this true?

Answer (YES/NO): NO